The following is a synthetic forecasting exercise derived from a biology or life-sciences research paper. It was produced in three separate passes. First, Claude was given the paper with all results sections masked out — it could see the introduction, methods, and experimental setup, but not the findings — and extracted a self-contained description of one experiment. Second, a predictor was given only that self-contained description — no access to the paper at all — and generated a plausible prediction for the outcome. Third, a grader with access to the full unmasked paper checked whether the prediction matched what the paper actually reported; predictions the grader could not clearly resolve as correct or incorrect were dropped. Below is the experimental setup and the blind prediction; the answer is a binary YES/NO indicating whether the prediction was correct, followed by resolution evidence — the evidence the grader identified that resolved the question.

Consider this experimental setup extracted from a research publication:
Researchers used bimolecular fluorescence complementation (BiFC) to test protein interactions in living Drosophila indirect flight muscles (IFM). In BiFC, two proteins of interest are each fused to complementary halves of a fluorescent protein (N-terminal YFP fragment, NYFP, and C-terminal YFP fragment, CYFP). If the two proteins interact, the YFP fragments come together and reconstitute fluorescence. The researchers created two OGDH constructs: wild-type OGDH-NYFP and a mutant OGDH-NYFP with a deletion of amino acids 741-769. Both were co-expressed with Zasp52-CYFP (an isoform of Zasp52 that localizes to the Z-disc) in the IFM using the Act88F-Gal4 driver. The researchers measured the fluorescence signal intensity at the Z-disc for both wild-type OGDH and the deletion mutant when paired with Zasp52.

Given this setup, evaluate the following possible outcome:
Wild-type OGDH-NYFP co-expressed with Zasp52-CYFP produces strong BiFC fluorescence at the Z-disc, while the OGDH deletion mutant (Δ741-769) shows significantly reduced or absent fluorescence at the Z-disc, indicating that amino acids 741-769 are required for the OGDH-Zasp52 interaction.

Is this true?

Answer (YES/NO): YES